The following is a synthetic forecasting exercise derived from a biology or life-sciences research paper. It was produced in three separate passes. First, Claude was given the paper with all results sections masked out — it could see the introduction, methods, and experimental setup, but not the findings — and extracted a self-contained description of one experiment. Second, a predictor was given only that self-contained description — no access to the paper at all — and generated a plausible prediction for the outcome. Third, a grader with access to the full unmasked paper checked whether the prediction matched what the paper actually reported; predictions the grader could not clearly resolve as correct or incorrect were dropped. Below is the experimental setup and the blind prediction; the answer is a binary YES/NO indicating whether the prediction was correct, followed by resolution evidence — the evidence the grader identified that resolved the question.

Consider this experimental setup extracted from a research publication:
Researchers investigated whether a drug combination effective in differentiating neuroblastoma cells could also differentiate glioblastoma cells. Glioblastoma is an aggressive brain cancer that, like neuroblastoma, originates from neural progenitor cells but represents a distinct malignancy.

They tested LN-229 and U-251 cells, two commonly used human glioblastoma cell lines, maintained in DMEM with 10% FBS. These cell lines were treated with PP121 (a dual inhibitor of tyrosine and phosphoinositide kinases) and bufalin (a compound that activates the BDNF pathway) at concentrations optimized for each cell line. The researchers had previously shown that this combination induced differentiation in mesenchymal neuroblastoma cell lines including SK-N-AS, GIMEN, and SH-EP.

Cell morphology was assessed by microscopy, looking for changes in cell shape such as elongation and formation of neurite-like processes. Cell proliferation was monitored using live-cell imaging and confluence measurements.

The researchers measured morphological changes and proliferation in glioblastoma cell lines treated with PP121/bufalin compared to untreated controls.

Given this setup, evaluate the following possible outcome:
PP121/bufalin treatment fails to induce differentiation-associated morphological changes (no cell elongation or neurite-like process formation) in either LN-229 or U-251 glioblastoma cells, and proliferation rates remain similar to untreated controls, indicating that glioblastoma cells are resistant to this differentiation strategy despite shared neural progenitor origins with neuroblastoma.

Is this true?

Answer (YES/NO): NO